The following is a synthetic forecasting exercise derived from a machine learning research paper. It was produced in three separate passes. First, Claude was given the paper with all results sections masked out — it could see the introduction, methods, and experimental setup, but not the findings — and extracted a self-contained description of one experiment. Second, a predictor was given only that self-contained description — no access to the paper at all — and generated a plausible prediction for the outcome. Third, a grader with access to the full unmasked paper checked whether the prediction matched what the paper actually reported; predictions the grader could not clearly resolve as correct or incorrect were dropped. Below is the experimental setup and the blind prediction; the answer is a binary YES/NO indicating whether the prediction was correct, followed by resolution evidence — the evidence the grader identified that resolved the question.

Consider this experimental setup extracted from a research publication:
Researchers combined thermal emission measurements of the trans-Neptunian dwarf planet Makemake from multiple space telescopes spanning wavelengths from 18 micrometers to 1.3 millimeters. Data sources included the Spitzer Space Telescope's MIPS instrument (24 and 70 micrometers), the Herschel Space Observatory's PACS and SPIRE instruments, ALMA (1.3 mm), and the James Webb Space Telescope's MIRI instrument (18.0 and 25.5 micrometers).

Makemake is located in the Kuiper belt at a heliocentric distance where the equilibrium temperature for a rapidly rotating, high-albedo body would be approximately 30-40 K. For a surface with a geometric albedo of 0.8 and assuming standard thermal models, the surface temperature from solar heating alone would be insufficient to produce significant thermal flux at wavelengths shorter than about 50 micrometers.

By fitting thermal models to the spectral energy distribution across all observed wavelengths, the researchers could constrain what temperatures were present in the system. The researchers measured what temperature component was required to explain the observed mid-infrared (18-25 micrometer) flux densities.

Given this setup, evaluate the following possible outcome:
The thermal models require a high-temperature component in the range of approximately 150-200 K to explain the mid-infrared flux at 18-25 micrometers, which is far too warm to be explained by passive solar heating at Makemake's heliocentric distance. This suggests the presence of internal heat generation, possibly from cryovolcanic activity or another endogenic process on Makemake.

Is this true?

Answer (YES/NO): YES